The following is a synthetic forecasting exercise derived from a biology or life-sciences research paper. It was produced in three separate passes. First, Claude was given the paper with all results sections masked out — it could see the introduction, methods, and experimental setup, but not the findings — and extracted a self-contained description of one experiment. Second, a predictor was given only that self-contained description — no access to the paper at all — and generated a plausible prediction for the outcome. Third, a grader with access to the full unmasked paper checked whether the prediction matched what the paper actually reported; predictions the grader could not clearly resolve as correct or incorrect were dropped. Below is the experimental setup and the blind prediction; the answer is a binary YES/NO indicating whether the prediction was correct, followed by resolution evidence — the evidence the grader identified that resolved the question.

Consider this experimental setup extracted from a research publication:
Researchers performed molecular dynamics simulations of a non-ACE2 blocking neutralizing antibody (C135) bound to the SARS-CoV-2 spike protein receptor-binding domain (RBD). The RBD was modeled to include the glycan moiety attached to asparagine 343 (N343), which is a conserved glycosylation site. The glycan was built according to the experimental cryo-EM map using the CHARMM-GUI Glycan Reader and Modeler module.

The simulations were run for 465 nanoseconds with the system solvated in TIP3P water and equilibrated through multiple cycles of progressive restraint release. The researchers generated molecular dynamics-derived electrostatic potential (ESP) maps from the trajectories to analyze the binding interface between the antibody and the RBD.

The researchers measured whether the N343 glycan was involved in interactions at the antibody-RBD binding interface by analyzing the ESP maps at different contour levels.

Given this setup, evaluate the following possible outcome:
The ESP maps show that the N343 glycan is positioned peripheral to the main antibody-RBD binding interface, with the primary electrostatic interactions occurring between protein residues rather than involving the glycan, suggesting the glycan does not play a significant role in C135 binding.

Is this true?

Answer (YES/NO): NO